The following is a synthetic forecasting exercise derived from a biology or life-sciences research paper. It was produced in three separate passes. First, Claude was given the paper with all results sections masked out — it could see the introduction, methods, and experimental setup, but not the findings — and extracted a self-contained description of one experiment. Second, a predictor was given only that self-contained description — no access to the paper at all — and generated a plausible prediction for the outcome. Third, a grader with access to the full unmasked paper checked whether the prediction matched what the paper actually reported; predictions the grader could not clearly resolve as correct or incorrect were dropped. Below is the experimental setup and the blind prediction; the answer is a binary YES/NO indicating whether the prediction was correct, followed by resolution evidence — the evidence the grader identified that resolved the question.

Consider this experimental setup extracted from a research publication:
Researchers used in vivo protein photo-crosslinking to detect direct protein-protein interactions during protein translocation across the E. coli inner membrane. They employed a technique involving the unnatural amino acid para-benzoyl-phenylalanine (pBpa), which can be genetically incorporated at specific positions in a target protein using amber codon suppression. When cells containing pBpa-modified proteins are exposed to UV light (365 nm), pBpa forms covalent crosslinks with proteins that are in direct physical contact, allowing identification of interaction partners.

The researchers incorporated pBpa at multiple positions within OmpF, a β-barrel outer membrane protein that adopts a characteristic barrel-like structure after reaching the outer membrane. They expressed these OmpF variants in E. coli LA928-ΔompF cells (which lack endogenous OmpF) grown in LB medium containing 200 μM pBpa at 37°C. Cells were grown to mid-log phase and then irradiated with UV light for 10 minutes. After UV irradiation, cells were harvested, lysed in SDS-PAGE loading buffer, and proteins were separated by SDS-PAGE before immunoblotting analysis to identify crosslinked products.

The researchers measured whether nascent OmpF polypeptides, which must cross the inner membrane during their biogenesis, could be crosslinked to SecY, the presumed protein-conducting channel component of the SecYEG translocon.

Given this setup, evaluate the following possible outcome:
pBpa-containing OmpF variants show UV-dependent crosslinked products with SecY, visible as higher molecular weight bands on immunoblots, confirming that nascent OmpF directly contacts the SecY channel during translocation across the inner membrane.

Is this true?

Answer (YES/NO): NO